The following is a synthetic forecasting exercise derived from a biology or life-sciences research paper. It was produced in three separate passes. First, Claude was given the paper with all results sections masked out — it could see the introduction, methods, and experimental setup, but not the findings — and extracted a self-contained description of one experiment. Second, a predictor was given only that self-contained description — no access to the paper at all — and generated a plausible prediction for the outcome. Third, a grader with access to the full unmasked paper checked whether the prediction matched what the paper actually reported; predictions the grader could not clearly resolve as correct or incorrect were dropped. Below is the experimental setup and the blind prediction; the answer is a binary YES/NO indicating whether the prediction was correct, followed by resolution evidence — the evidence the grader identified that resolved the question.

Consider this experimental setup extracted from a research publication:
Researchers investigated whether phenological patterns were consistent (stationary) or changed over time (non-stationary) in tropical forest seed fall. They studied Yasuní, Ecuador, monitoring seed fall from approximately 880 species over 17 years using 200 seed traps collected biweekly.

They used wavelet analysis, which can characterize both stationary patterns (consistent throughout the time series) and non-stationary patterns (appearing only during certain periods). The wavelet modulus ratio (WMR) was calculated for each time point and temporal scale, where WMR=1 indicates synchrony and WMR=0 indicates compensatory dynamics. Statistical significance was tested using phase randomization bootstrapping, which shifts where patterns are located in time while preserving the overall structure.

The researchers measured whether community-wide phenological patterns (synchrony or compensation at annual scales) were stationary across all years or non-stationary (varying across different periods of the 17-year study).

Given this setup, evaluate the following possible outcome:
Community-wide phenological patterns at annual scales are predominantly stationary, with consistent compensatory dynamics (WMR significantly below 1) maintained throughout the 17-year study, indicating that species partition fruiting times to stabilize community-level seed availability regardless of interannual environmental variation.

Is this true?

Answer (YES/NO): NO